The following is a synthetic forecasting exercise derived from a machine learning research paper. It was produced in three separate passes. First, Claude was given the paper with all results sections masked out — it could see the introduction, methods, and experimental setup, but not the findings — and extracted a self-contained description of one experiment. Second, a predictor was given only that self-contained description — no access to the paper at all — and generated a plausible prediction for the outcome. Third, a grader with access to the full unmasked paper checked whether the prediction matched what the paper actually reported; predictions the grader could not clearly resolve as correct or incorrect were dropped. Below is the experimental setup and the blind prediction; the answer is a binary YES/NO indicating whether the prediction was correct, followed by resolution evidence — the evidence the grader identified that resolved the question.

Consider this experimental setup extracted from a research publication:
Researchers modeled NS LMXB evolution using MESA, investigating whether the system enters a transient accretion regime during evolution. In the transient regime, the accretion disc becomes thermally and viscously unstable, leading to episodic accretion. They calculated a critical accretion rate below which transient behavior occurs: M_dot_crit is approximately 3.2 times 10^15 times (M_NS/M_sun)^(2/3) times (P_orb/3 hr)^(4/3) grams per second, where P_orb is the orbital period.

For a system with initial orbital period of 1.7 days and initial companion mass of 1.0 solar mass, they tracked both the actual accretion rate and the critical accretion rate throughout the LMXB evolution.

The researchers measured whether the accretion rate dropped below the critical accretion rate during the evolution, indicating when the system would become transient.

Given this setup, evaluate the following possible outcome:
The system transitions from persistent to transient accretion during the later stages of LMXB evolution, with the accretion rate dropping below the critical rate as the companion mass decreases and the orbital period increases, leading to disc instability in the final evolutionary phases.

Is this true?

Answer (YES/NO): NO